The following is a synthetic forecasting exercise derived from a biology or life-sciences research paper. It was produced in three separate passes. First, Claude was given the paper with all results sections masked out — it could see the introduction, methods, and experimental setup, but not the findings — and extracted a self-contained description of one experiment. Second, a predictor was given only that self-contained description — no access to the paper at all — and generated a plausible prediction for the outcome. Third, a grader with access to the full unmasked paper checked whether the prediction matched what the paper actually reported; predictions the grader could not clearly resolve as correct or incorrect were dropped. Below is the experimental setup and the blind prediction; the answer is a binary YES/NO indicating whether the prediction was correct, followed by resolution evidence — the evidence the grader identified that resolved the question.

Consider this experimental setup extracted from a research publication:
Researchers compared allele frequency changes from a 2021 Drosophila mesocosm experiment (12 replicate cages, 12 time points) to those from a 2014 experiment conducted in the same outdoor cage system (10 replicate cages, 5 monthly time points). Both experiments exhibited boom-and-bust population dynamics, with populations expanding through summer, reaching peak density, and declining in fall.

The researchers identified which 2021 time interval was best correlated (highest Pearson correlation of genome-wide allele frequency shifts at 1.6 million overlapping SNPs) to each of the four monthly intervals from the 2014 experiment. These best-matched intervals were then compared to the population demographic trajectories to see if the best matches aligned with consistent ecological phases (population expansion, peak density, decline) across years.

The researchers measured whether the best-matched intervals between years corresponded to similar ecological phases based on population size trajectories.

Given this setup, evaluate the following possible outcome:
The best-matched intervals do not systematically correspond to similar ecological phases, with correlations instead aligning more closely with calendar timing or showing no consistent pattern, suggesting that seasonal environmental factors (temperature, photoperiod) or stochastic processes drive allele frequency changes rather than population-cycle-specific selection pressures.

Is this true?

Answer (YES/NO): NO